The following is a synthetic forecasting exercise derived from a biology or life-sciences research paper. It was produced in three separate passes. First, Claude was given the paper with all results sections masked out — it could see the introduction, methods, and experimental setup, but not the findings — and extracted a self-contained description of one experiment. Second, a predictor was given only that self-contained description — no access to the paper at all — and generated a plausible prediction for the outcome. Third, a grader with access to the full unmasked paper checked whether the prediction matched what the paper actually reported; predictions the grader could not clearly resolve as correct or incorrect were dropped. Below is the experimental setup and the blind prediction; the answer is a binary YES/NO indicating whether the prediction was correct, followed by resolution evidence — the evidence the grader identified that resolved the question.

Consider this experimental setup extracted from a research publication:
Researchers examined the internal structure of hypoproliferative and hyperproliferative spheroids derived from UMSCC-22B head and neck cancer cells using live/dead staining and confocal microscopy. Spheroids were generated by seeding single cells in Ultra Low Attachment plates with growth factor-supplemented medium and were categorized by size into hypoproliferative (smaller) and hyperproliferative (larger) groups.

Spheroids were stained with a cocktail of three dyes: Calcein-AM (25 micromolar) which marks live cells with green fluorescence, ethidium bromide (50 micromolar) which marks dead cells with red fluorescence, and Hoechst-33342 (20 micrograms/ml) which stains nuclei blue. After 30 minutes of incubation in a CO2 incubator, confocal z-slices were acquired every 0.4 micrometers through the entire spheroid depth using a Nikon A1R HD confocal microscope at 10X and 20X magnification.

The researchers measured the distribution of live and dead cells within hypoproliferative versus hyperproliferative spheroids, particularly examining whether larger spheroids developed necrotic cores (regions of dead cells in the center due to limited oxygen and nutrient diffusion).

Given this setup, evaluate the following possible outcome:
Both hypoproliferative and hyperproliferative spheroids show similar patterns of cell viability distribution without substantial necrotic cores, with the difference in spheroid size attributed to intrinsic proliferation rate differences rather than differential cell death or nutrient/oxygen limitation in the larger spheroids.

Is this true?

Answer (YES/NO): NO